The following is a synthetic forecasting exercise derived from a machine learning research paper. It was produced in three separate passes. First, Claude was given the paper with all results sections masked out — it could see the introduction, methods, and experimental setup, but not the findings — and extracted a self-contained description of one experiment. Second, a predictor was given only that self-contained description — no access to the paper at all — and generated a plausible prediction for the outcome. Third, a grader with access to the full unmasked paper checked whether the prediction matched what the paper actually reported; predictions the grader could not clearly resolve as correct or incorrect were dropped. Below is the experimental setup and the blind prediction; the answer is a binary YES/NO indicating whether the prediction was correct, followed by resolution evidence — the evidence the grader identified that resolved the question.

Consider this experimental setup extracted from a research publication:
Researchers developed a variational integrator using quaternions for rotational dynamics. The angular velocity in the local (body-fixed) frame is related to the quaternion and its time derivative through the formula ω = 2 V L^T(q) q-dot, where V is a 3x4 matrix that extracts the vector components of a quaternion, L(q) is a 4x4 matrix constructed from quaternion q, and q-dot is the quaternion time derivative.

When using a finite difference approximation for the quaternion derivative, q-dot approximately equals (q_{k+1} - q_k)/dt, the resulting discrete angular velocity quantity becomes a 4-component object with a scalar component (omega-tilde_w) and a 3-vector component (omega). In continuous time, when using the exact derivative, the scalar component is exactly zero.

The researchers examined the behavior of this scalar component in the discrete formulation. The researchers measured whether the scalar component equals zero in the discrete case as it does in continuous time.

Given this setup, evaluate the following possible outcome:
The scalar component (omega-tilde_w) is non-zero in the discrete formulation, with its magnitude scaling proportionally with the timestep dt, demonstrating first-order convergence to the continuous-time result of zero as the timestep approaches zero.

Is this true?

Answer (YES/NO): YES